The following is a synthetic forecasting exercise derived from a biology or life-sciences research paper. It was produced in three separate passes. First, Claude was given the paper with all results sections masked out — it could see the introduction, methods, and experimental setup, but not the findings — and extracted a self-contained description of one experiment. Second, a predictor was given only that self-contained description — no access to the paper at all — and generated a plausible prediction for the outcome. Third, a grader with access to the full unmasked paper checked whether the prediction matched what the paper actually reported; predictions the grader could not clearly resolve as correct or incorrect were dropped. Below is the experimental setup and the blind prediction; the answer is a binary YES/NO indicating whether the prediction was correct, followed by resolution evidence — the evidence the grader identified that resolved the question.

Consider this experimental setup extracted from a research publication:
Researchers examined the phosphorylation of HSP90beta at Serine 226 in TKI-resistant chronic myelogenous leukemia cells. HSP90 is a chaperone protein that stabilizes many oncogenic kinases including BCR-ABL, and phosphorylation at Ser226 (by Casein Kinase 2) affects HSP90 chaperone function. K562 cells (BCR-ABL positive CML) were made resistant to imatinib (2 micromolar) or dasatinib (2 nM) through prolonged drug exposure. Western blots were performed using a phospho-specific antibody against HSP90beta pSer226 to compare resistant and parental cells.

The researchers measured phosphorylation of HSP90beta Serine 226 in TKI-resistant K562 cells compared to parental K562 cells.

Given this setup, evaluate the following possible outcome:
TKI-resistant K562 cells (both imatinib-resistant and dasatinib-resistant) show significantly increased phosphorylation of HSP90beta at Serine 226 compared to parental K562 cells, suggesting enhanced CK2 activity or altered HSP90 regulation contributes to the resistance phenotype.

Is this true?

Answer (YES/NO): NO